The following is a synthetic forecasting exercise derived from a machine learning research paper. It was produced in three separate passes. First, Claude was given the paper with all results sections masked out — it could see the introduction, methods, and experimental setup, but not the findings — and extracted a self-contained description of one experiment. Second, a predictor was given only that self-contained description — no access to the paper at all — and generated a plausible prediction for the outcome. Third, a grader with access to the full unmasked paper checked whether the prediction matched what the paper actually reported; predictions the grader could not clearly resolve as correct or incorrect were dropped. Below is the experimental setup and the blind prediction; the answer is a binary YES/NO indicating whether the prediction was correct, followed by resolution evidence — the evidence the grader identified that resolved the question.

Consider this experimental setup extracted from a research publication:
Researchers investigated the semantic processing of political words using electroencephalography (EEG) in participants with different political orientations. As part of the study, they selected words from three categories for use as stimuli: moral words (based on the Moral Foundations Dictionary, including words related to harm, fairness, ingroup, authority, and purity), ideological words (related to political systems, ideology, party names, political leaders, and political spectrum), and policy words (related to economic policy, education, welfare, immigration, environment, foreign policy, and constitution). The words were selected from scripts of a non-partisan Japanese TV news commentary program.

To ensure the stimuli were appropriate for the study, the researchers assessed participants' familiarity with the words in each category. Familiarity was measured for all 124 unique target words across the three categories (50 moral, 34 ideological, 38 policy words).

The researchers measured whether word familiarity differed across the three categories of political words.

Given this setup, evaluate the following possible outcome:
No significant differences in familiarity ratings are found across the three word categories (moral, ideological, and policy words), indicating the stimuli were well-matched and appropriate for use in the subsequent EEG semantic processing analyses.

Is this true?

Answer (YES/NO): NO